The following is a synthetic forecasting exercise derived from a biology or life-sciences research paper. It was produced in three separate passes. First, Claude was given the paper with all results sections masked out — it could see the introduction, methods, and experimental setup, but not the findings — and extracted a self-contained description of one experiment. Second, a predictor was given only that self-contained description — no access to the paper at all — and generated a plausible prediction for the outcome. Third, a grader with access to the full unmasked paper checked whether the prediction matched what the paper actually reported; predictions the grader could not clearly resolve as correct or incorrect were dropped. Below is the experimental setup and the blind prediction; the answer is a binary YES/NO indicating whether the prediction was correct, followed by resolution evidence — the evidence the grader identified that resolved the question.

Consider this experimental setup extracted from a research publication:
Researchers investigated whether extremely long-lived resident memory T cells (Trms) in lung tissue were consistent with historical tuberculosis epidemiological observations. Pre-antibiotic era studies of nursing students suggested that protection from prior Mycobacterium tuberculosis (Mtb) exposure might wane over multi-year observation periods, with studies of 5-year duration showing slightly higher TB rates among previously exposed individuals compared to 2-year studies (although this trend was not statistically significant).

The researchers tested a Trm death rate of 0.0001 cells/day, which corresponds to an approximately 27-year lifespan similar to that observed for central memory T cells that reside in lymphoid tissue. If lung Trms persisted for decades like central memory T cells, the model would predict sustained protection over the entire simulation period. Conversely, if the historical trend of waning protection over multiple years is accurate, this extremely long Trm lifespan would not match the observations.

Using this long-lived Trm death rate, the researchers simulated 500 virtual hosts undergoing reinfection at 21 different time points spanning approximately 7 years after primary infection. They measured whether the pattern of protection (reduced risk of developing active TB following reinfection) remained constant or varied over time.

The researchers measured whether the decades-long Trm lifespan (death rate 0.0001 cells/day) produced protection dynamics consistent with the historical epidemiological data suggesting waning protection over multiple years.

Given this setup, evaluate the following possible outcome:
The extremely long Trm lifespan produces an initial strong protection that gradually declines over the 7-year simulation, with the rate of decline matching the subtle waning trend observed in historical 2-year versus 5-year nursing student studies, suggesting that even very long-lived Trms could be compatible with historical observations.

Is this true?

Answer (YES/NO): NO